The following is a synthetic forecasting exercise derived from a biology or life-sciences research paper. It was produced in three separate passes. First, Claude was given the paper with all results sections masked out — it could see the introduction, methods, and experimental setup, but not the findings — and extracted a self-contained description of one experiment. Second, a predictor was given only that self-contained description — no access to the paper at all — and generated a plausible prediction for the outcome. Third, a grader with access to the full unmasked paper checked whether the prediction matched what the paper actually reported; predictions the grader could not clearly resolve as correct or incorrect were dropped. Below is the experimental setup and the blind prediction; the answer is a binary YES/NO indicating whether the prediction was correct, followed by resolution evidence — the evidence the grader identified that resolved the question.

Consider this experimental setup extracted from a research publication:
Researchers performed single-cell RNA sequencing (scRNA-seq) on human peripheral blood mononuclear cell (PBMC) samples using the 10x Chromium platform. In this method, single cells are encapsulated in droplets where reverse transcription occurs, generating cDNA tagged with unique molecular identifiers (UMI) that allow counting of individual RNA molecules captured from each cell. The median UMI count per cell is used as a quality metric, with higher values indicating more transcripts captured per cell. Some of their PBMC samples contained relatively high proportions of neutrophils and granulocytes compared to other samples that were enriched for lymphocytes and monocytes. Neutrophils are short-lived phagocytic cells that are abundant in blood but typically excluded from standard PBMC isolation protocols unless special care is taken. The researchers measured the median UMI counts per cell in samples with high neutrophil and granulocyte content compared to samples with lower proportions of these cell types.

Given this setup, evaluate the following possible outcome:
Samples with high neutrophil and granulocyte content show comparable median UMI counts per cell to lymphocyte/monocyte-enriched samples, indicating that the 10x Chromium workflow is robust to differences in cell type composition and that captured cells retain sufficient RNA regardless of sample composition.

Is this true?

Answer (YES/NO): NO